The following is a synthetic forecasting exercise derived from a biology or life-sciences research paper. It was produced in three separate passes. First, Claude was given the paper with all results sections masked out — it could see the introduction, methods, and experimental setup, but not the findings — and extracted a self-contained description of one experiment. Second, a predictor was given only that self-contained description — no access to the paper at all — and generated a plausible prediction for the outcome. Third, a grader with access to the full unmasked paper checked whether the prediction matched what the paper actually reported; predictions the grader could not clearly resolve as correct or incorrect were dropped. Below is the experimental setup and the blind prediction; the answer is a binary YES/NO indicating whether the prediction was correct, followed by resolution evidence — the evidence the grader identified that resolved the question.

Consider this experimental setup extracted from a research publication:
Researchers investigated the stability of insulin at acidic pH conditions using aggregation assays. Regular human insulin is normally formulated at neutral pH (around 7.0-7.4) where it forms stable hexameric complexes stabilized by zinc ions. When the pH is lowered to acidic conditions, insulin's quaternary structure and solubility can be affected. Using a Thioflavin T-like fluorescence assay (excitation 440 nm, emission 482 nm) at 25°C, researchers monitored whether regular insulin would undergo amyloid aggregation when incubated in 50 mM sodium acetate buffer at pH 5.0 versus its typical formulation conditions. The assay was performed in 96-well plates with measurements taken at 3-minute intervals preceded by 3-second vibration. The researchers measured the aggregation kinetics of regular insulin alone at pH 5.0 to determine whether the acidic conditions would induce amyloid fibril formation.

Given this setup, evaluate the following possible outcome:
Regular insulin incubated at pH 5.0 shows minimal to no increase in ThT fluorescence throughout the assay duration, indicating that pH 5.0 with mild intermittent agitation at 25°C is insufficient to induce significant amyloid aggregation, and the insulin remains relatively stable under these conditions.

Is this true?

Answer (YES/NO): YES